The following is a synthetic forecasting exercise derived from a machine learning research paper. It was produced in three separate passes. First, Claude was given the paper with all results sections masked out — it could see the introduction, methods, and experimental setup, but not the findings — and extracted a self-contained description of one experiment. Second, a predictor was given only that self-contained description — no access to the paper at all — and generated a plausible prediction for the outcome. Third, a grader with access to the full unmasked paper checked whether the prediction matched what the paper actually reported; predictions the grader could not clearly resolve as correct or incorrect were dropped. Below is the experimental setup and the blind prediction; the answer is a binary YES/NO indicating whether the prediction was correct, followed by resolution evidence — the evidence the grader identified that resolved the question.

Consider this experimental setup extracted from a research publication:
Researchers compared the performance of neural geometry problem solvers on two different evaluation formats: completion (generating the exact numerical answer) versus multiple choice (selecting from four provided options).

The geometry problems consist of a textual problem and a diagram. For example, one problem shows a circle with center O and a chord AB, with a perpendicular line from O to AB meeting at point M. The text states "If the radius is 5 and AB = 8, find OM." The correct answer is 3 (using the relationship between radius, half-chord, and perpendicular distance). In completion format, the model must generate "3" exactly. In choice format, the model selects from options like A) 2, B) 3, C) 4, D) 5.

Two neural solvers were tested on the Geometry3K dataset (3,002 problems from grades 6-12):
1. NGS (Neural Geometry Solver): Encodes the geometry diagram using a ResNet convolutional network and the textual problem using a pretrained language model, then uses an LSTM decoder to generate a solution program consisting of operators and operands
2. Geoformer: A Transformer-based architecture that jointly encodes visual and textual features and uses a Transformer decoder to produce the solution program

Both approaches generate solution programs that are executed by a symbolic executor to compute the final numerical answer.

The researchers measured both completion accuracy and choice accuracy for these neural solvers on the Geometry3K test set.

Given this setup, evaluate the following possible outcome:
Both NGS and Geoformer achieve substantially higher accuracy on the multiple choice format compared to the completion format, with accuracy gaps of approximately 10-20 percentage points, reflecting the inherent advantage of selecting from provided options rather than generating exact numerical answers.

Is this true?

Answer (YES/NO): NO